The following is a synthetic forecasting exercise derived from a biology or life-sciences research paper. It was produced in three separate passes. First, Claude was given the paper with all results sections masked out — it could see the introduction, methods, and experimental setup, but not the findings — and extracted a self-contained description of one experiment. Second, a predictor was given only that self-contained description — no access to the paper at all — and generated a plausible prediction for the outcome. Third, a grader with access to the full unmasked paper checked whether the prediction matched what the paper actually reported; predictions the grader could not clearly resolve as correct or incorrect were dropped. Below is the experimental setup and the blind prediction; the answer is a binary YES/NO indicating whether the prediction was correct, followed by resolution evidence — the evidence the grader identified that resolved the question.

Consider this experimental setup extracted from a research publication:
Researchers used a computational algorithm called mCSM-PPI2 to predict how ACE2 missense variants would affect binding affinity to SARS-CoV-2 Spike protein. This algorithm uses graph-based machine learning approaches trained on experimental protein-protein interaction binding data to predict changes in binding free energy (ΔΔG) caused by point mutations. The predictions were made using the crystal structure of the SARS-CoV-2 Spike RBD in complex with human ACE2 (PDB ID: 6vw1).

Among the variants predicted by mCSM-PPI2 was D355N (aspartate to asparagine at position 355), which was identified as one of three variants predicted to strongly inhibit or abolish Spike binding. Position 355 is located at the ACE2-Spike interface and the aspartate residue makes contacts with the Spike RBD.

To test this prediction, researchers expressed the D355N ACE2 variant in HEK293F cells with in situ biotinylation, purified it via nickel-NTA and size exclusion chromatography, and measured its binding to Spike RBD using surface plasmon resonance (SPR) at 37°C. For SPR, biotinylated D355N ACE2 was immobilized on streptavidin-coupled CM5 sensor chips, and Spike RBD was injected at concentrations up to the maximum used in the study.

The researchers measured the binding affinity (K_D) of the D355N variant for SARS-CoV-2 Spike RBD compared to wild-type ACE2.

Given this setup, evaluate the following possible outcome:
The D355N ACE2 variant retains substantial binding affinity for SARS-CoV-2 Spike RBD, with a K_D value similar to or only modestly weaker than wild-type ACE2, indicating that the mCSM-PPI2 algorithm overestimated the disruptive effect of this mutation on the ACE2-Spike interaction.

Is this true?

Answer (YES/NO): NO